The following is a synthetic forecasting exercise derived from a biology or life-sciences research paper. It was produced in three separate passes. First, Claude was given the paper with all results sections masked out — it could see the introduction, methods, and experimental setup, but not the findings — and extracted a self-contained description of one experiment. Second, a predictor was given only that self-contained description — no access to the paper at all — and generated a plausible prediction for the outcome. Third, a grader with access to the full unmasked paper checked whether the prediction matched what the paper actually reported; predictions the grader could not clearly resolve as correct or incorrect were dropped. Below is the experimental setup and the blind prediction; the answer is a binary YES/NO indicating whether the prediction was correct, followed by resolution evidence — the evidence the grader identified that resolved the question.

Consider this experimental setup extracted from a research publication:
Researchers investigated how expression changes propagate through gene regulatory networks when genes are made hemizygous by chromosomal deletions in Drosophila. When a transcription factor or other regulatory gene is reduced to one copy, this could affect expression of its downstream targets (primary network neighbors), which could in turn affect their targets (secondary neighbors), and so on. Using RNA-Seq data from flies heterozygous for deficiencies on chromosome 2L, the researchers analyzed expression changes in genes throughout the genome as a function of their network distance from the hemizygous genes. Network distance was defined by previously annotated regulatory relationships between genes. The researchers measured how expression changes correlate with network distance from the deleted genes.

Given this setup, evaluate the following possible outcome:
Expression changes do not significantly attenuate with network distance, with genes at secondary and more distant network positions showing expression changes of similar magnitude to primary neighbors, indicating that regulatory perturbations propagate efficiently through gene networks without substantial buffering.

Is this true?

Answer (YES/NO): NO